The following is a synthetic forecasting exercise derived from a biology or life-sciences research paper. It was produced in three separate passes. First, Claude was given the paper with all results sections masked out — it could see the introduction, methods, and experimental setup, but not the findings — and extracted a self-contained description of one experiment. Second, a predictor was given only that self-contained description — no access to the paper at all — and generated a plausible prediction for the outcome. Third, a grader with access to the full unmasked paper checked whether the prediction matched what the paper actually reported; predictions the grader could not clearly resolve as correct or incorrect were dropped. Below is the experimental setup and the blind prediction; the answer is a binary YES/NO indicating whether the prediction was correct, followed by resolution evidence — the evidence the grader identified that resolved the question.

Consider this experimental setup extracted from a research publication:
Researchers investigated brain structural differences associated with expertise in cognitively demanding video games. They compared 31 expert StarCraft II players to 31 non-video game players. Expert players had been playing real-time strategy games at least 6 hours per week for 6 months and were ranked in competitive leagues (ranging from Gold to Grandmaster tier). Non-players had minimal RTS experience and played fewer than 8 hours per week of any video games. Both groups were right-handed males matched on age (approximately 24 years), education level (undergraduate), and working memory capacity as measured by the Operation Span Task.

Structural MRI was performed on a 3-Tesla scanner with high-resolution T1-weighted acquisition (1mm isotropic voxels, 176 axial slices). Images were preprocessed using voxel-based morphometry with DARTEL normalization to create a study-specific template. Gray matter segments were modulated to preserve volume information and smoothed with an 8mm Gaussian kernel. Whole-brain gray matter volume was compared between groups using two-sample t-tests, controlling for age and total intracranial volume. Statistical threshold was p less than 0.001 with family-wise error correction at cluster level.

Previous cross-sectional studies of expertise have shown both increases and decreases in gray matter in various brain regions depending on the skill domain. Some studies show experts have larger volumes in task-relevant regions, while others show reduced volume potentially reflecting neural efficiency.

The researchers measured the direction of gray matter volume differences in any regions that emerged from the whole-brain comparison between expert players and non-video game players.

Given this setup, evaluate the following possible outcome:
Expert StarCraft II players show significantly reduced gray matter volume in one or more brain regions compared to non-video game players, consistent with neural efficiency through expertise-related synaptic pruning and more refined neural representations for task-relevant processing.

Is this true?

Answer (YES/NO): NO